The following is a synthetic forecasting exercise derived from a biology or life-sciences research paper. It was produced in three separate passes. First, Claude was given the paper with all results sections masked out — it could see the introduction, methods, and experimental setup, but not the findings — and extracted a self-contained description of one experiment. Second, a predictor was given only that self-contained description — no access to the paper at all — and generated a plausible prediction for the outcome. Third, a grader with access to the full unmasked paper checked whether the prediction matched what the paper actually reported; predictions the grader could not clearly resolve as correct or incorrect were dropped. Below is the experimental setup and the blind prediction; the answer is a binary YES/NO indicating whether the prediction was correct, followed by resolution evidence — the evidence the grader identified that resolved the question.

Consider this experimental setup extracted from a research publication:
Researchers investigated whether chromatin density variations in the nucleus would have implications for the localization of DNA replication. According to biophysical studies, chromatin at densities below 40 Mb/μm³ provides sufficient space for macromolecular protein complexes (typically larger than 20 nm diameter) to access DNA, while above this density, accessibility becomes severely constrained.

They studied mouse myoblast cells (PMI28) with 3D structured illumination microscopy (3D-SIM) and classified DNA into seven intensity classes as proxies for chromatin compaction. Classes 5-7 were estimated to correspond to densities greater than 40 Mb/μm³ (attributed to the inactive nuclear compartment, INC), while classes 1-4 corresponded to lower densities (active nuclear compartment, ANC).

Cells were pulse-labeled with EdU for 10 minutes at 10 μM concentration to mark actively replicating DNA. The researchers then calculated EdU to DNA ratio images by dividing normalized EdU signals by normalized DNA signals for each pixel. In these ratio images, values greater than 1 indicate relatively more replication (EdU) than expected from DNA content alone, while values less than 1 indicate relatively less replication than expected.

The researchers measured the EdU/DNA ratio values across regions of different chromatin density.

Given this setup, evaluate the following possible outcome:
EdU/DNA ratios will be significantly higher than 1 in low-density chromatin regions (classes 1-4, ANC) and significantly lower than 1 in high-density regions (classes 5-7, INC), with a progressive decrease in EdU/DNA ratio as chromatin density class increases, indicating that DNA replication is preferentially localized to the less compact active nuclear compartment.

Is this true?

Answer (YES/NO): NO